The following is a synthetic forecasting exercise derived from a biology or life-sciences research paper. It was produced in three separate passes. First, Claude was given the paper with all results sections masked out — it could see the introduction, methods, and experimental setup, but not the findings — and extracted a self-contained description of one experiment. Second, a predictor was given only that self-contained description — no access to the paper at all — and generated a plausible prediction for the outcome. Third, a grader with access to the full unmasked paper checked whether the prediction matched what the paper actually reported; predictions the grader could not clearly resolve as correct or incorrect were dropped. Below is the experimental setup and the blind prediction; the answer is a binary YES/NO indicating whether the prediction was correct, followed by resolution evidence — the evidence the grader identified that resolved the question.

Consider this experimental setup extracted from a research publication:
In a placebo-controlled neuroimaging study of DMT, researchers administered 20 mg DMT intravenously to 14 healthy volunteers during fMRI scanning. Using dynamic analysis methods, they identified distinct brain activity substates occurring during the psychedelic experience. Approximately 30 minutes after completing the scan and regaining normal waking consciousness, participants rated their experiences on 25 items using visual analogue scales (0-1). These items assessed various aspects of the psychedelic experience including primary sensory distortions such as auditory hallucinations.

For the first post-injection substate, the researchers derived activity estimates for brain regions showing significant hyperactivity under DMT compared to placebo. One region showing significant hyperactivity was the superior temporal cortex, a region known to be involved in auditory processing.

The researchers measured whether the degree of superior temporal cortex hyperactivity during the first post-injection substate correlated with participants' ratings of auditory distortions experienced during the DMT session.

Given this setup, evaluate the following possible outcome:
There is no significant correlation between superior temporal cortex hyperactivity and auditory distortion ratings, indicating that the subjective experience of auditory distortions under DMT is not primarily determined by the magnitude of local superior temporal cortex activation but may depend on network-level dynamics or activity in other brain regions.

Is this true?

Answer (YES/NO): NO